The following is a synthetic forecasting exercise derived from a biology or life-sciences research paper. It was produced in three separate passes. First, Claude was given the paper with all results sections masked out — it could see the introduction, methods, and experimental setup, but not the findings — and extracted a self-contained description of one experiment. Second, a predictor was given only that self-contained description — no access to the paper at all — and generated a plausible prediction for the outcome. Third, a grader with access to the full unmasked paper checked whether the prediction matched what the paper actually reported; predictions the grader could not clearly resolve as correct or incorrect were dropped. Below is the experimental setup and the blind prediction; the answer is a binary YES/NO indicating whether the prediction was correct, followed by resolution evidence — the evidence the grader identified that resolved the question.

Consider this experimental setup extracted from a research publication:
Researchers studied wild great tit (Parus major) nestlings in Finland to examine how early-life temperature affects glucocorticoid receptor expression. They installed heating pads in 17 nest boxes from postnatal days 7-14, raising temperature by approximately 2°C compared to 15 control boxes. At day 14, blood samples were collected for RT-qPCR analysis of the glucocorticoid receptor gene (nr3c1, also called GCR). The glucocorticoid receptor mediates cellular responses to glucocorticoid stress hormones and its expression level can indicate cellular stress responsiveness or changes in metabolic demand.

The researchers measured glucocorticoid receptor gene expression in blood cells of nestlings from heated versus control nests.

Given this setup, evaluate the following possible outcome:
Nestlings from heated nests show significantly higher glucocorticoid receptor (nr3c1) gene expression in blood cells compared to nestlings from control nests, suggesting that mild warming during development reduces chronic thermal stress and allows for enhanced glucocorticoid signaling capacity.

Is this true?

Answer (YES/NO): NO